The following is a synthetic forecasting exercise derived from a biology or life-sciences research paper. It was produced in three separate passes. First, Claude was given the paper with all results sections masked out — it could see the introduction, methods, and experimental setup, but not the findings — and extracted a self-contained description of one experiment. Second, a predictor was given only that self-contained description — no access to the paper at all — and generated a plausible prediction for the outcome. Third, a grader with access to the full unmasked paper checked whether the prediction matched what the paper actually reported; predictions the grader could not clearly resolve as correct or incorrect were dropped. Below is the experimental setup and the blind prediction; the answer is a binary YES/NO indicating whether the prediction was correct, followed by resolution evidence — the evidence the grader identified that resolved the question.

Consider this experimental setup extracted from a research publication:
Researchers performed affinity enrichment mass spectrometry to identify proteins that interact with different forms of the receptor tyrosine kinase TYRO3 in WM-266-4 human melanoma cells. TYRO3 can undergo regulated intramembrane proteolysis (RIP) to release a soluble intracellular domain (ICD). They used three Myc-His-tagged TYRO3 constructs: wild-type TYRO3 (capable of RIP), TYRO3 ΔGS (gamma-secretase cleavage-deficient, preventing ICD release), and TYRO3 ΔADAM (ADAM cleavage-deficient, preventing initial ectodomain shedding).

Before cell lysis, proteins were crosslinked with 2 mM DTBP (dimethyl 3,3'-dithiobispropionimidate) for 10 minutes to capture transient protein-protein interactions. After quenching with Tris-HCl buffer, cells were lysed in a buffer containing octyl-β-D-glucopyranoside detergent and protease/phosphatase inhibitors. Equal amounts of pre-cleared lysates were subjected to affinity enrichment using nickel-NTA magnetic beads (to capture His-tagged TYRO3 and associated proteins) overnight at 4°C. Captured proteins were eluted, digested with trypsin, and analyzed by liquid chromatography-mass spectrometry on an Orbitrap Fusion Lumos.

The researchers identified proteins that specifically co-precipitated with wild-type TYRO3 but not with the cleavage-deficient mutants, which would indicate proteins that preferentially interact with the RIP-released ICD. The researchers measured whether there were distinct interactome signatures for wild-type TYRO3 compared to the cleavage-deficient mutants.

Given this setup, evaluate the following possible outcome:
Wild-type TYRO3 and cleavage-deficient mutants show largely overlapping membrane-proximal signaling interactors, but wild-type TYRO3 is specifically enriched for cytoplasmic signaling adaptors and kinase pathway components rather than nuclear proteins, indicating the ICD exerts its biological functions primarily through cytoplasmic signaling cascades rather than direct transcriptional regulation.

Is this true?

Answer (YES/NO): NO